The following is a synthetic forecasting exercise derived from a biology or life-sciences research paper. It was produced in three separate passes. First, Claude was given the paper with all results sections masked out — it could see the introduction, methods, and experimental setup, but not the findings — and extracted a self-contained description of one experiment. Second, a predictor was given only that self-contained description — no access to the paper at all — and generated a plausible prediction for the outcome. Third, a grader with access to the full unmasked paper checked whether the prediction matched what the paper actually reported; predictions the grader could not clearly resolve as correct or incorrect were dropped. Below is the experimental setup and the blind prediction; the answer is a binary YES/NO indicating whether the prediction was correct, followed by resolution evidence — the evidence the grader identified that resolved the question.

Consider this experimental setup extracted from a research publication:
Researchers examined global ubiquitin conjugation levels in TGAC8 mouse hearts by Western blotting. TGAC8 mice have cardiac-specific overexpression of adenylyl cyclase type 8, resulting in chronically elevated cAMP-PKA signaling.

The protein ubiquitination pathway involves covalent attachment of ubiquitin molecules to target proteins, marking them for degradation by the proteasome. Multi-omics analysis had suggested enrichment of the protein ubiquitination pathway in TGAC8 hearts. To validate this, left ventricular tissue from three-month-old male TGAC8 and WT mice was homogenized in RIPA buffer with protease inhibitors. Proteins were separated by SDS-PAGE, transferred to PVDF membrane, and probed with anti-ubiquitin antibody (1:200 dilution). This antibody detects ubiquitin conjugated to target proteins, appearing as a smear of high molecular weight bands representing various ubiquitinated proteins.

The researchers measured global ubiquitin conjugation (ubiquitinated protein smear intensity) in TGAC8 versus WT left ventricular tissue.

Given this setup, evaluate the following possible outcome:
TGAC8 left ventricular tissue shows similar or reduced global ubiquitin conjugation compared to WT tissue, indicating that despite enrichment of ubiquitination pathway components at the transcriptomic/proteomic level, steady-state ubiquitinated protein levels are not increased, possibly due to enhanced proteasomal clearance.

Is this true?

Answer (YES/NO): NO